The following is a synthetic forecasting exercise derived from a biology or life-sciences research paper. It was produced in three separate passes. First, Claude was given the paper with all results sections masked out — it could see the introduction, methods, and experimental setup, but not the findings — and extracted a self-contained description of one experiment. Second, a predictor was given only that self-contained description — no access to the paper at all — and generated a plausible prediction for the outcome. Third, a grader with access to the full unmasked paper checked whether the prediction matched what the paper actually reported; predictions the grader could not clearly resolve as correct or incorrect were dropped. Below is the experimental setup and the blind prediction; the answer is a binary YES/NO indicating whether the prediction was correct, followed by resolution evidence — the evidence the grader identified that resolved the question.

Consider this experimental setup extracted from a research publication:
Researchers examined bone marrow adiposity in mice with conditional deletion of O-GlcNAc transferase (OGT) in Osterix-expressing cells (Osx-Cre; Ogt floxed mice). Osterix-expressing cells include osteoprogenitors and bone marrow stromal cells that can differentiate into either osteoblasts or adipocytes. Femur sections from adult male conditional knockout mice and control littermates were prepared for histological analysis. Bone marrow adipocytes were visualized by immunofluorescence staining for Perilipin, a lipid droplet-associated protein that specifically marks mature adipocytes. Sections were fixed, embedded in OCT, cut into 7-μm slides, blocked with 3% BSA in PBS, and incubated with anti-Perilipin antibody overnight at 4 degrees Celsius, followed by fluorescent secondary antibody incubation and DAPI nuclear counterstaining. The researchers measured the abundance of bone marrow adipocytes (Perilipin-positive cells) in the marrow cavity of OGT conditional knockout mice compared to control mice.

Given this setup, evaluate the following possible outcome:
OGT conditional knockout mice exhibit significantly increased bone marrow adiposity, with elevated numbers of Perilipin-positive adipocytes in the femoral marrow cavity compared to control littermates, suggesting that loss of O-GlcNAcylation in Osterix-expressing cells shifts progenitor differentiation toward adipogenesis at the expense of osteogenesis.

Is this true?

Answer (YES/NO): YES